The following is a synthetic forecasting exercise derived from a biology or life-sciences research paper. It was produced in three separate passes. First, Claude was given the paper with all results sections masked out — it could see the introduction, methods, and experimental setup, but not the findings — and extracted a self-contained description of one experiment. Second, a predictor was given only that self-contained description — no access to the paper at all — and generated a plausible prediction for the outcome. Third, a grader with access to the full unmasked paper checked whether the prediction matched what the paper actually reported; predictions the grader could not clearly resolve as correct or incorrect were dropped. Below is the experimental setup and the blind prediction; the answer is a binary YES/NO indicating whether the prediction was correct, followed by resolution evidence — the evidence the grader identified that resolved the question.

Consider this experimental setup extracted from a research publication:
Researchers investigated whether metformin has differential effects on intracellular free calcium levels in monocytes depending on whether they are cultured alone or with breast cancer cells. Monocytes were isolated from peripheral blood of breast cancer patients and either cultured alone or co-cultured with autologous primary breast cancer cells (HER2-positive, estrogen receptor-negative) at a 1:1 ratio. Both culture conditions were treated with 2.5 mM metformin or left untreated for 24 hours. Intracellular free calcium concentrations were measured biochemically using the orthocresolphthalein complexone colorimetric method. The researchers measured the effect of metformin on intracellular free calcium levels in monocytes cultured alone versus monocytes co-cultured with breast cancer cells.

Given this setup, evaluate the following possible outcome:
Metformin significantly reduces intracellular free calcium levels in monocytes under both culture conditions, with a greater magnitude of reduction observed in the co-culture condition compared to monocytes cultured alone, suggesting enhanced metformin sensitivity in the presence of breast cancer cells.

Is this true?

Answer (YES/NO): NO